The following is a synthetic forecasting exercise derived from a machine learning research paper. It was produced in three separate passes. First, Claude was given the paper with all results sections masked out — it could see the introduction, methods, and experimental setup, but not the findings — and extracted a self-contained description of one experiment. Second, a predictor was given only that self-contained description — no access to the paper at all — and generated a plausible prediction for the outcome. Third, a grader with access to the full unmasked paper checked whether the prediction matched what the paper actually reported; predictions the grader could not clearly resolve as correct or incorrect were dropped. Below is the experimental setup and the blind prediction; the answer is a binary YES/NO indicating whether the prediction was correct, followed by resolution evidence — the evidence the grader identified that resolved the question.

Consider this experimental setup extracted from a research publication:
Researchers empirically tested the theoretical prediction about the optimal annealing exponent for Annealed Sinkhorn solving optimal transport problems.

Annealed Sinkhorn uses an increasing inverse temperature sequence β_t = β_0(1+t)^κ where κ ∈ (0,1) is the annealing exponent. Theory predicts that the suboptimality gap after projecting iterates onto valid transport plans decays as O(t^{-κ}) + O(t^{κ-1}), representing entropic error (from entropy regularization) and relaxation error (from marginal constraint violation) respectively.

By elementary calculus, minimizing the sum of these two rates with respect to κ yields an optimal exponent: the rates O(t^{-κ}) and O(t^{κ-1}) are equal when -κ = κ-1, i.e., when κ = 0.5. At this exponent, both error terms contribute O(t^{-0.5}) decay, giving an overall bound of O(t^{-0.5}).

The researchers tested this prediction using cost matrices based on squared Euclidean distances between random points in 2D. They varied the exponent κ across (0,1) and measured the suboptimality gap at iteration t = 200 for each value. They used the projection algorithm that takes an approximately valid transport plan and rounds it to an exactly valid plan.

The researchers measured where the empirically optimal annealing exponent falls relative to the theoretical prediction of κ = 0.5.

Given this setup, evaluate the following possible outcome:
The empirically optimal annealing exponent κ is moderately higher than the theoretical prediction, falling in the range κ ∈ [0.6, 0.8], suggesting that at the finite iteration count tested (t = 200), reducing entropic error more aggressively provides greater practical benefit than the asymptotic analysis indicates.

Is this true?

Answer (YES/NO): NO